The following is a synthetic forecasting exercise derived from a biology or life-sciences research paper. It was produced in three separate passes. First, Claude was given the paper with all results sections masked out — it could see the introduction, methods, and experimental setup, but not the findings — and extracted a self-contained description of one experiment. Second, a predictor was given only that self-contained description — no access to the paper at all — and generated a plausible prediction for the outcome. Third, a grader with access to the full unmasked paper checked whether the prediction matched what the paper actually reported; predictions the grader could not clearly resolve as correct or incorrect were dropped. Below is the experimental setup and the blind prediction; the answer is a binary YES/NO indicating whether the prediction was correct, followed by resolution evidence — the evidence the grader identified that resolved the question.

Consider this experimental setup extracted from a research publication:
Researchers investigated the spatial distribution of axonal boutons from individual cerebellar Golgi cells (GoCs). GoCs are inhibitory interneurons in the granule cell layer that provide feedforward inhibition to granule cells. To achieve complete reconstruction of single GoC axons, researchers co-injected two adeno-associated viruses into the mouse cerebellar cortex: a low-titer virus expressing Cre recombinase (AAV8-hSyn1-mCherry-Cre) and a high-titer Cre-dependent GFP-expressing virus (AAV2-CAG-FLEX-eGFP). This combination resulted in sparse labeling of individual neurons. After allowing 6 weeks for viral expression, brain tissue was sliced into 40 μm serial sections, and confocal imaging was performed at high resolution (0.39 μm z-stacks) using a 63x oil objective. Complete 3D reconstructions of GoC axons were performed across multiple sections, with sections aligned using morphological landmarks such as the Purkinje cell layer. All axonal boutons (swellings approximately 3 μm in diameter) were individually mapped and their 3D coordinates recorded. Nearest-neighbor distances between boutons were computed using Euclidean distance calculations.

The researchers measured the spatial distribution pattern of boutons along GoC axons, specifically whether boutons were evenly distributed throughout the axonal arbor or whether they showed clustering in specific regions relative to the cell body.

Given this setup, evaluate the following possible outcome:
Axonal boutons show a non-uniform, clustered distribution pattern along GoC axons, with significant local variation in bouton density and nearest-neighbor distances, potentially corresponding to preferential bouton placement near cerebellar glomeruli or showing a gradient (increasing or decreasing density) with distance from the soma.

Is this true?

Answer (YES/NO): NO